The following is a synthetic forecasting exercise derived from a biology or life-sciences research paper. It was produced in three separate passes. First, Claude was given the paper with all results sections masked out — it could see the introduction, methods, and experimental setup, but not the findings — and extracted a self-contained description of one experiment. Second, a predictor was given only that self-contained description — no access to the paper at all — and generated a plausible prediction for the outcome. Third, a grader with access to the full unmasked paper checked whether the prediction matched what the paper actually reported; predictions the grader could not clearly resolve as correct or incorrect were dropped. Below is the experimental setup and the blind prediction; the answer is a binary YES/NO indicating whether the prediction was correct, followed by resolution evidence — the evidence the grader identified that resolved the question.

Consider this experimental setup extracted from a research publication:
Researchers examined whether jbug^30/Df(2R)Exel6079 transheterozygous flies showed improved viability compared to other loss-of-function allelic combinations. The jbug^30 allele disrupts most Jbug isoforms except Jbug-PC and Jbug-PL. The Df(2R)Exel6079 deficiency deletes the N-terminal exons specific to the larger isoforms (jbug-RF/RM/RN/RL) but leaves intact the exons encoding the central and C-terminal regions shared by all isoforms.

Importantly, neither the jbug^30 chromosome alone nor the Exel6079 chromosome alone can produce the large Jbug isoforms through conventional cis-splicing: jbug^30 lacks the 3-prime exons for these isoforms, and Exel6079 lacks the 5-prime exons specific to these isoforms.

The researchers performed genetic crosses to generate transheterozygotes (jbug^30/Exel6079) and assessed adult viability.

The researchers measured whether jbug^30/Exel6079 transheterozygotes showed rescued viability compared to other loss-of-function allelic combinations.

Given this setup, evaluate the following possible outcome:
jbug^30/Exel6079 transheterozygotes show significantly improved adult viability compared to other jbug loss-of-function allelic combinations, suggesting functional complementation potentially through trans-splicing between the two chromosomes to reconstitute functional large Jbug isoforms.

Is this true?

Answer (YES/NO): YES